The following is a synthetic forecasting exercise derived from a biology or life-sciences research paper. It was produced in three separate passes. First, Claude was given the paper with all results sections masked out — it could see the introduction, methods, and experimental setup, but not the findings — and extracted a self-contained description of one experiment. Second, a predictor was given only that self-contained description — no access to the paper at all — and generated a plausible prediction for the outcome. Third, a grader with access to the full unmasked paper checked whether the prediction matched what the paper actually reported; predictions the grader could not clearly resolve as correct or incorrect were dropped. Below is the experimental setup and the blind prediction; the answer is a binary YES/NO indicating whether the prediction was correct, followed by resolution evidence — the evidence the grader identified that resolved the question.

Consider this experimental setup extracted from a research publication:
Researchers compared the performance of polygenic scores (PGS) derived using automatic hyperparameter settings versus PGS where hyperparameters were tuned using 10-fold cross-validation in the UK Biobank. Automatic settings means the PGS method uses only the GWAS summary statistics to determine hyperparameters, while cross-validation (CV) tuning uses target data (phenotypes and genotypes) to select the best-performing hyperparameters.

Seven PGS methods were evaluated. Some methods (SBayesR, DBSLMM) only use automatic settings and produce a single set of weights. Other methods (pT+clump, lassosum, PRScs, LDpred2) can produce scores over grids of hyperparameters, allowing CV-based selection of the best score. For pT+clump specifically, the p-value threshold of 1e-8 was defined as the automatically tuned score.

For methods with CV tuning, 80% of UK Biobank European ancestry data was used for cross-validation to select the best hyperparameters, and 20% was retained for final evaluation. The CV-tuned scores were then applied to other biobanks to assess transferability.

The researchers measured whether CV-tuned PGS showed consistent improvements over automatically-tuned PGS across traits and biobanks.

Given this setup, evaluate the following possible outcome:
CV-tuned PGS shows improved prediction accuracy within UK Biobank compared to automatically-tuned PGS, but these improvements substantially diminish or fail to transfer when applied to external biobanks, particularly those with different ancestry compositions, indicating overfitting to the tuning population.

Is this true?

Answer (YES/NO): NO